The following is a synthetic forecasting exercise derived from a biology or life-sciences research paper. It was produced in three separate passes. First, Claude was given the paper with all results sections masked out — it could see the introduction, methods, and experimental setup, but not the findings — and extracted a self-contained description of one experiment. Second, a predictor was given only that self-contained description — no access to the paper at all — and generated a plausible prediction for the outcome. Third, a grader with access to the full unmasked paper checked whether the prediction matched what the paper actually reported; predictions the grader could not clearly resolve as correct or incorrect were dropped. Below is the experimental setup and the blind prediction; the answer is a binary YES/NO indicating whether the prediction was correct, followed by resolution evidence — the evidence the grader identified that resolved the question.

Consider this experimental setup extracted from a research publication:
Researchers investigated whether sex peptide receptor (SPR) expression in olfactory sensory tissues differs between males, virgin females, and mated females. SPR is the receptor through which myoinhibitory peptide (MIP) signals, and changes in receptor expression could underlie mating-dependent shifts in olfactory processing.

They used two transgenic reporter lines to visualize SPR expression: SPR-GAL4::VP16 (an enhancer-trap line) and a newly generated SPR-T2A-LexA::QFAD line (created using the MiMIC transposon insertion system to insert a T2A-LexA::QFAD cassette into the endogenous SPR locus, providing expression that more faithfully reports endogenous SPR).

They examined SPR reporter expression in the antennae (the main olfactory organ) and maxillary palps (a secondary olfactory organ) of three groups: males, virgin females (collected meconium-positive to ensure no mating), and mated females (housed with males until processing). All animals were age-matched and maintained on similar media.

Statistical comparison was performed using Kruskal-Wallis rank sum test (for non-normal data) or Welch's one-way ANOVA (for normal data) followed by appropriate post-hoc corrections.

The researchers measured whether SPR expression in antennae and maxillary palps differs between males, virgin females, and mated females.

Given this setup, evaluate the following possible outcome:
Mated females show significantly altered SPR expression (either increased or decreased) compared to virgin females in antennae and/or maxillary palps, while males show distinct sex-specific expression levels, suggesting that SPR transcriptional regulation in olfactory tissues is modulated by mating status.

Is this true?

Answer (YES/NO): NO